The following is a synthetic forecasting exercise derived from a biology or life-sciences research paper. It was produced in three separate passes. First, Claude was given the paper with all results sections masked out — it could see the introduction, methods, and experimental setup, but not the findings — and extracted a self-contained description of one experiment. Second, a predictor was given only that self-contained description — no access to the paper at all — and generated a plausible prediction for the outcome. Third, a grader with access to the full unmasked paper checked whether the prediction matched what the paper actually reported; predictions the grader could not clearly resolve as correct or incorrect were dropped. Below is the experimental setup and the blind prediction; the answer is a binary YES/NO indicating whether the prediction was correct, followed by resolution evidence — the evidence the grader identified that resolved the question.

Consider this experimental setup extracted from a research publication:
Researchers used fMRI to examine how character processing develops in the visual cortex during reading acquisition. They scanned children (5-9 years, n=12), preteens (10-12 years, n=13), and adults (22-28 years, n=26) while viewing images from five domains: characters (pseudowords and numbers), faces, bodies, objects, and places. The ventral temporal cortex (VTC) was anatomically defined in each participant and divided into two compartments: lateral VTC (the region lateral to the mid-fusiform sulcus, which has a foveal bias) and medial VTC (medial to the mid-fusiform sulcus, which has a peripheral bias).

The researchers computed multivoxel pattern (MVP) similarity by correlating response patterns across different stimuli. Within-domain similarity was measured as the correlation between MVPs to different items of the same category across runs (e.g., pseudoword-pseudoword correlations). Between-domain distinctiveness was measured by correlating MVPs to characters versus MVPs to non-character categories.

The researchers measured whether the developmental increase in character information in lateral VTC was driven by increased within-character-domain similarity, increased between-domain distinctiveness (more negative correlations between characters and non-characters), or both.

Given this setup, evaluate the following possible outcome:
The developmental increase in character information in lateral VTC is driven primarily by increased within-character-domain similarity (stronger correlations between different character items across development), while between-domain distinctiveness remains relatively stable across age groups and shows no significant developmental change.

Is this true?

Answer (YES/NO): NO